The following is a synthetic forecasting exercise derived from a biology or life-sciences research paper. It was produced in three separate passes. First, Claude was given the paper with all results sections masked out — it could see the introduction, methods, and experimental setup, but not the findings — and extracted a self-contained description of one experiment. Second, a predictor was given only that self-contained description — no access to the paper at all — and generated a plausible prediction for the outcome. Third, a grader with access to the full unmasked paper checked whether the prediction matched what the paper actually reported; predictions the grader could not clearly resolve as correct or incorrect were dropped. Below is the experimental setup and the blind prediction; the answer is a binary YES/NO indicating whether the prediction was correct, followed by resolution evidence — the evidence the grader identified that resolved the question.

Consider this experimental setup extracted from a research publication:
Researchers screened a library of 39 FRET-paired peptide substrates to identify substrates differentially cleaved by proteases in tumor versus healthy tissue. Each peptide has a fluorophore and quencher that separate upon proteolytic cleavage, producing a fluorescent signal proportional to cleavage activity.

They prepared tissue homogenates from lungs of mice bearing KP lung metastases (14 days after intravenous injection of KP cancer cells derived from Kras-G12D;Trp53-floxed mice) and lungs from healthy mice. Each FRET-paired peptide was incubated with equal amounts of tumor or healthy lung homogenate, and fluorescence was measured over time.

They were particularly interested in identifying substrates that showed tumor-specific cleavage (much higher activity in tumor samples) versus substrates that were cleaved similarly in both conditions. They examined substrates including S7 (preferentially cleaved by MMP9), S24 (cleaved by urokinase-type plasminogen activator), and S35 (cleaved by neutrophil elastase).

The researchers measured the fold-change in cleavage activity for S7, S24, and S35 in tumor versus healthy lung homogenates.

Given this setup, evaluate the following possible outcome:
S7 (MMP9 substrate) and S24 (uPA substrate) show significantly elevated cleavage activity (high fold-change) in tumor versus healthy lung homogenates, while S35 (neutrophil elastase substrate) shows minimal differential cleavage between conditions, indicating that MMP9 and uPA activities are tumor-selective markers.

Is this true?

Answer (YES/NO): NO